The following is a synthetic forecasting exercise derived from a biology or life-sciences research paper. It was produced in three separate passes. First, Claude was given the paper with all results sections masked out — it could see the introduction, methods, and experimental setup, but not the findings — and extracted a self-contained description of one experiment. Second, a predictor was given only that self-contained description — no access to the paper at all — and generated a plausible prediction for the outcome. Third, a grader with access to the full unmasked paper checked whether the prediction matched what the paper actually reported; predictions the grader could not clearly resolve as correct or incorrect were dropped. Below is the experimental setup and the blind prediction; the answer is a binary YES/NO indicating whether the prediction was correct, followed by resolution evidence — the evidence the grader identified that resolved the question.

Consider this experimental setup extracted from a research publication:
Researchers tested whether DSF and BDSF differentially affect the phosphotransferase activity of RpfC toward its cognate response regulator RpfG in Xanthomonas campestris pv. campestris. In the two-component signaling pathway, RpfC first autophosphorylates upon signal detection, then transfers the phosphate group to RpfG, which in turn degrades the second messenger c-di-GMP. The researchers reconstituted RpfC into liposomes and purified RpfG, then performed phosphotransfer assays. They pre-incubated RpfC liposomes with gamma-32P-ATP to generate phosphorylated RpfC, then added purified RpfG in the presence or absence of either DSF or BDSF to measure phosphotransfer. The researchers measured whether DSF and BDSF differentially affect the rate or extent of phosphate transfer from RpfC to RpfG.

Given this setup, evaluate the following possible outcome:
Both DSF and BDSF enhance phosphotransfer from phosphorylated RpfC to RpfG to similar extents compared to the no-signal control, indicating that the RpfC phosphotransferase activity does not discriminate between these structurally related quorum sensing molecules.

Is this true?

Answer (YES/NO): NO